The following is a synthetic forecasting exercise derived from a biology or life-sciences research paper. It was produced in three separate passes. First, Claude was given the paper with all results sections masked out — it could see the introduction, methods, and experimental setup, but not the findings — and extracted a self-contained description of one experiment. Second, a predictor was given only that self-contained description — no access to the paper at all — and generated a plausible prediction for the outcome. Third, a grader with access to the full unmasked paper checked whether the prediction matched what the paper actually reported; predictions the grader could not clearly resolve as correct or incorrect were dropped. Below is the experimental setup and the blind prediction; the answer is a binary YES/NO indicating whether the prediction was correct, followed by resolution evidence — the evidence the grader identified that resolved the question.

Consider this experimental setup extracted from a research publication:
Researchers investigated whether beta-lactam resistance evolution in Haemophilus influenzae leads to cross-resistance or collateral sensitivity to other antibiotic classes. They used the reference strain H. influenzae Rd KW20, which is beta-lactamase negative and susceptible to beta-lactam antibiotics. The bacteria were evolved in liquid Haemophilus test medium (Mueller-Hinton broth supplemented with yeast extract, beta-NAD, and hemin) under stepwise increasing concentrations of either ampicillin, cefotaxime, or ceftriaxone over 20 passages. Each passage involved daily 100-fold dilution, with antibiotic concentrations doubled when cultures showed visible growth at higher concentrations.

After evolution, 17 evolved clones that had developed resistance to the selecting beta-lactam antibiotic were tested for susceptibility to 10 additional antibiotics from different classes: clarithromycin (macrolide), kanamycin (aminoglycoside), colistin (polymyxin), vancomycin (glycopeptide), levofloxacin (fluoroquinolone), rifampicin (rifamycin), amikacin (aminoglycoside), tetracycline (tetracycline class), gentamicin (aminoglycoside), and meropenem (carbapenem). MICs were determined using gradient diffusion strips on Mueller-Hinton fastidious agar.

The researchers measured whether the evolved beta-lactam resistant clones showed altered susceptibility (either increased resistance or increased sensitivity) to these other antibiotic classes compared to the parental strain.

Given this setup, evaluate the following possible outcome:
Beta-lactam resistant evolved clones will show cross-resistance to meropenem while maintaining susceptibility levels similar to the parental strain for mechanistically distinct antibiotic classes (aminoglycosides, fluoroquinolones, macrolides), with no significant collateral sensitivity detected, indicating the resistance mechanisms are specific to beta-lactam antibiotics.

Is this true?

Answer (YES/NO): NO